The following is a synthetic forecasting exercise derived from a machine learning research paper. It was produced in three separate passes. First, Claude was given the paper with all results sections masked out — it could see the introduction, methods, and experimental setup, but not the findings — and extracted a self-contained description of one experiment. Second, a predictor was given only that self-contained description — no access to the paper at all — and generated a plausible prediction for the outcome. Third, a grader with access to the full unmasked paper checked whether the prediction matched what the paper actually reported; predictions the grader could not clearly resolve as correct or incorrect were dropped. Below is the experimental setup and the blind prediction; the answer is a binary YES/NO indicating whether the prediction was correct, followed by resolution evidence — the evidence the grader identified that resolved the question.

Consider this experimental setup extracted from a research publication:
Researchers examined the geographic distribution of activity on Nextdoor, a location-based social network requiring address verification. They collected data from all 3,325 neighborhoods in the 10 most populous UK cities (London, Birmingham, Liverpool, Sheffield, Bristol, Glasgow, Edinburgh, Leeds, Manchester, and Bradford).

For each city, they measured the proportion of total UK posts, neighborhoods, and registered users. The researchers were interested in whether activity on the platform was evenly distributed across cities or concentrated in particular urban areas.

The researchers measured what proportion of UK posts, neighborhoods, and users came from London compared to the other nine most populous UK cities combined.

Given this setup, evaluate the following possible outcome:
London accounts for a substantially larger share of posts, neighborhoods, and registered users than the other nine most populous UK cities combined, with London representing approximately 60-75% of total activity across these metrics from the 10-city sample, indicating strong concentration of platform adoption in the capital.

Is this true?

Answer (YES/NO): YES